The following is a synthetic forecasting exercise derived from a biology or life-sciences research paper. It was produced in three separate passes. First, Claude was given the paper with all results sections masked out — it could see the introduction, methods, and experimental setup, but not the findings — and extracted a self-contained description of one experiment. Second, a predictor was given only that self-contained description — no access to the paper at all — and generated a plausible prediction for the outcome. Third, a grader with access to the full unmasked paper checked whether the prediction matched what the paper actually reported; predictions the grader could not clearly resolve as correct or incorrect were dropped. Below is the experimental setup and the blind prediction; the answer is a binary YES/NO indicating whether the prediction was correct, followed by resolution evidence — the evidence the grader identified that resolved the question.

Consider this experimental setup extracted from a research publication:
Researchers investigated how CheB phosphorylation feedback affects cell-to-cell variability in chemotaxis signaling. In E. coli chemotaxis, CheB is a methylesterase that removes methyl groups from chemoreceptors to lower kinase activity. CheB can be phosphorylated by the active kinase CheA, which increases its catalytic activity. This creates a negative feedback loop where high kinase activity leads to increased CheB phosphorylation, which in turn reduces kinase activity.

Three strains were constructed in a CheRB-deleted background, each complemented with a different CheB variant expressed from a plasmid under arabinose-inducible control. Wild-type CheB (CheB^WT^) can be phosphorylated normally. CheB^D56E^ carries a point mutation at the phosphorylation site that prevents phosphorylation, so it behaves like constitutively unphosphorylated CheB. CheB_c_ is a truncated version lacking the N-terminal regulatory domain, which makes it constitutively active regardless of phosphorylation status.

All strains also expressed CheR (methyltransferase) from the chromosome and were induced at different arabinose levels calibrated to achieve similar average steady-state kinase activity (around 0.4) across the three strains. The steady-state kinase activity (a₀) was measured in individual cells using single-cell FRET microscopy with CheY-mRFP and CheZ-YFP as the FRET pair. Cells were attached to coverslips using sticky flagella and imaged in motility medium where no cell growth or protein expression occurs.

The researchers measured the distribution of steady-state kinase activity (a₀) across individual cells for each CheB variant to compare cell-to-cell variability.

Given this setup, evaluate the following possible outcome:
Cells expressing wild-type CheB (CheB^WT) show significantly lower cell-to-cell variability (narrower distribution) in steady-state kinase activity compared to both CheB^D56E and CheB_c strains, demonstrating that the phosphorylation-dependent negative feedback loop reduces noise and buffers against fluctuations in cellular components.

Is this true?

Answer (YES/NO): YES